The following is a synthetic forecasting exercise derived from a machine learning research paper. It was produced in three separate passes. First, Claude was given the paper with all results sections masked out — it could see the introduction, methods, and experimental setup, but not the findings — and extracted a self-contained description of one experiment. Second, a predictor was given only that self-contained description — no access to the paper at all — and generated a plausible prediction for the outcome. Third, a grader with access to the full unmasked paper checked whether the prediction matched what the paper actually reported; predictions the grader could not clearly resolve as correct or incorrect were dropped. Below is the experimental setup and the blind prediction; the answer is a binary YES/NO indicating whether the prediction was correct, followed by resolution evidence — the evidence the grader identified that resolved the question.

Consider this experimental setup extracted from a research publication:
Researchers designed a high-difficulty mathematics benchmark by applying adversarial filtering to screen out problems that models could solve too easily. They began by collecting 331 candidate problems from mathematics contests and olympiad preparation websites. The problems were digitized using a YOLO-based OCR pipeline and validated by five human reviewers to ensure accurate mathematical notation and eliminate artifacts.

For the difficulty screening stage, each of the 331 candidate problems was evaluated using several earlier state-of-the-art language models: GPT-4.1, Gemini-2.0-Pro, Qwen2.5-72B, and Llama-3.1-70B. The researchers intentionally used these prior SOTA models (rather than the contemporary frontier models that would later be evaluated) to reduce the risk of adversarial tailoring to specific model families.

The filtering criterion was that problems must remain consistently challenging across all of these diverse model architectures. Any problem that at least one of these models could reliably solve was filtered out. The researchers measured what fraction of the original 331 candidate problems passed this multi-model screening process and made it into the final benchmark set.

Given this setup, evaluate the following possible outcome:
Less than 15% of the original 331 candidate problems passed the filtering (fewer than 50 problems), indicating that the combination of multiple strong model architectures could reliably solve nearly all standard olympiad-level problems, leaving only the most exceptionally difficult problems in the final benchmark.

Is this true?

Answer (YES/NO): YES